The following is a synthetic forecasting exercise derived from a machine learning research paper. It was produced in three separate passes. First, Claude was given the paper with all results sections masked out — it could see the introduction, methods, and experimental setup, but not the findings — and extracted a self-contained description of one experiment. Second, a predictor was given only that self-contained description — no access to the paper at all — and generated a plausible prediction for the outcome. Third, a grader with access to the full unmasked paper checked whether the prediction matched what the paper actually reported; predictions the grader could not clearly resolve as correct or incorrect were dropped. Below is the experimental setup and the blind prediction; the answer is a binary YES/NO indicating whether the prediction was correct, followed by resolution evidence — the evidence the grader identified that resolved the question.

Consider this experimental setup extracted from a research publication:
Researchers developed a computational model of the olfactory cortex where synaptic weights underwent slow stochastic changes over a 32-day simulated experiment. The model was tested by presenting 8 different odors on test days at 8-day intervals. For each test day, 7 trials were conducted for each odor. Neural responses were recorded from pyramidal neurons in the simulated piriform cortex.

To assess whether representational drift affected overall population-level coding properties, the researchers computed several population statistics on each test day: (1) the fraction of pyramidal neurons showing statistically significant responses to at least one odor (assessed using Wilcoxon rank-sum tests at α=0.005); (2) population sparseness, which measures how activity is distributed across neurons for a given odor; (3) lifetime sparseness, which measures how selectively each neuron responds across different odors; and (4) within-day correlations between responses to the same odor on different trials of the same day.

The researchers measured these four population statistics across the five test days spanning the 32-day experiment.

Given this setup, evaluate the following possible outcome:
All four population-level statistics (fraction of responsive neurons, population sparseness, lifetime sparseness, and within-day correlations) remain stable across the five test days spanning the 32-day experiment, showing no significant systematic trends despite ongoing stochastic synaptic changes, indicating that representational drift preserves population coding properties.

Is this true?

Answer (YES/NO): YES